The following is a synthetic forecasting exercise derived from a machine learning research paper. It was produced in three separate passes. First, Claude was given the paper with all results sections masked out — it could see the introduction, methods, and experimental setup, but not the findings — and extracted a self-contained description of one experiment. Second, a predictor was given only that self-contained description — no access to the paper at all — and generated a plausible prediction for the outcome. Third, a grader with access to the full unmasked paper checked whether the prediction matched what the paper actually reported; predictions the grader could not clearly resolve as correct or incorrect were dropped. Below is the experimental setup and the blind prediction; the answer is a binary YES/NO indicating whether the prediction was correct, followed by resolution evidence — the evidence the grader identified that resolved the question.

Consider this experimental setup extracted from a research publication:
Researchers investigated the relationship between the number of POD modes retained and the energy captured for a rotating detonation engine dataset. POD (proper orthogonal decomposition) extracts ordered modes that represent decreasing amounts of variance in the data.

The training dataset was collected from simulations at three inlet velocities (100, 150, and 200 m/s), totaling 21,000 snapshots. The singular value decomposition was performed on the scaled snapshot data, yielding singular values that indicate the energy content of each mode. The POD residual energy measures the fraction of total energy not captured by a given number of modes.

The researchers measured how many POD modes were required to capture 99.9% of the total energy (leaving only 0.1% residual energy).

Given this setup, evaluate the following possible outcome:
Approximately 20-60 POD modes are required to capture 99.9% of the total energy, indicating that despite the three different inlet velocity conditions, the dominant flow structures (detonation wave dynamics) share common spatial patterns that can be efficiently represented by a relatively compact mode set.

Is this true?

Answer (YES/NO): NO